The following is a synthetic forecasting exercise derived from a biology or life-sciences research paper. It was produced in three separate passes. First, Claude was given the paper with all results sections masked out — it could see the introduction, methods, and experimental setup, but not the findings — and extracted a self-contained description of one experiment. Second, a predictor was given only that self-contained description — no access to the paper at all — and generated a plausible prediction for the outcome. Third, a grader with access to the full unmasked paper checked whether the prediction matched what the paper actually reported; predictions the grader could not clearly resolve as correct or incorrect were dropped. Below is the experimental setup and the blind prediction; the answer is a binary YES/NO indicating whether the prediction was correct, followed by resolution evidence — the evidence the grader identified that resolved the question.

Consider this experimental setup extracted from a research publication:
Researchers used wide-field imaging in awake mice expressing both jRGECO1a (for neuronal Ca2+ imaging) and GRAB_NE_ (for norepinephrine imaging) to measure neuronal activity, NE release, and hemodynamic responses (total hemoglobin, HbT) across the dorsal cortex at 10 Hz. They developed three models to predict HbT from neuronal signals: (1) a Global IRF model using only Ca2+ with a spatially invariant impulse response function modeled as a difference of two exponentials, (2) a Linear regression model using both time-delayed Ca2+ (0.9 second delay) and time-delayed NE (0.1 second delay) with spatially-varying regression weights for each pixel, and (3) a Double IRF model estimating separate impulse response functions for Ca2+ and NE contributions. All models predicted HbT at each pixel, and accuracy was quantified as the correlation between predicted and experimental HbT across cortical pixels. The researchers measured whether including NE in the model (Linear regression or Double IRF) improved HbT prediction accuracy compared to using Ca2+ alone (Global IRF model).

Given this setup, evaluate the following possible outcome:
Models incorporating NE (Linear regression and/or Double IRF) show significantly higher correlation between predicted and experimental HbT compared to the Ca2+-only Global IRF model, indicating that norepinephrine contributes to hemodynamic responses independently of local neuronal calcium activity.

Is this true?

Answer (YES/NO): YES